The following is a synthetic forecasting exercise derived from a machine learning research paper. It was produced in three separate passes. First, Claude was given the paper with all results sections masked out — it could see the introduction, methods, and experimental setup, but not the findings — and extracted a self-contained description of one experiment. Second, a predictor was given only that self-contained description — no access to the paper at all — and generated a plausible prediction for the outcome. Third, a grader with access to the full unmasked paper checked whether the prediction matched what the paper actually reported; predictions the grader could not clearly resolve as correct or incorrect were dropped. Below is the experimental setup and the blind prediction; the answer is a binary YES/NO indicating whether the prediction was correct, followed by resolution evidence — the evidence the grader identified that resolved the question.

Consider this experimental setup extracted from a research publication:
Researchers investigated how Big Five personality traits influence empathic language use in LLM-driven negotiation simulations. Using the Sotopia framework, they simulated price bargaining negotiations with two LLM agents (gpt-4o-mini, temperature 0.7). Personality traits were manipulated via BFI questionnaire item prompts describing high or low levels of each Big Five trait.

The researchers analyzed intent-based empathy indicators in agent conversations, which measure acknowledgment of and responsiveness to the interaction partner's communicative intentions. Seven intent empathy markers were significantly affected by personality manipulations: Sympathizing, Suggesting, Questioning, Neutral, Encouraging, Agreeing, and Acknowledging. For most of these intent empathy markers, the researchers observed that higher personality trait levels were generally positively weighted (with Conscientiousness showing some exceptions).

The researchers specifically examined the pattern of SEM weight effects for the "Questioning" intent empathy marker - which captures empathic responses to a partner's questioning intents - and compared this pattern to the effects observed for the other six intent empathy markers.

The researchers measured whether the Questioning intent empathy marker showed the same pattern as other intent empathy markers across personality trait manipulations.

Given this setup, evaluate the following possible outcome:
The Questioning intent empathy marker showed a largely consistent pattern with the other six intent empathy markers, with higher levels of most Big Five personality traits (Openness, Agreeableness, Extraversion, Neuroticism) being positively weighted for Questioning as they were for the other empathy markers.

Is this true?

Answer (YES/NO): NO